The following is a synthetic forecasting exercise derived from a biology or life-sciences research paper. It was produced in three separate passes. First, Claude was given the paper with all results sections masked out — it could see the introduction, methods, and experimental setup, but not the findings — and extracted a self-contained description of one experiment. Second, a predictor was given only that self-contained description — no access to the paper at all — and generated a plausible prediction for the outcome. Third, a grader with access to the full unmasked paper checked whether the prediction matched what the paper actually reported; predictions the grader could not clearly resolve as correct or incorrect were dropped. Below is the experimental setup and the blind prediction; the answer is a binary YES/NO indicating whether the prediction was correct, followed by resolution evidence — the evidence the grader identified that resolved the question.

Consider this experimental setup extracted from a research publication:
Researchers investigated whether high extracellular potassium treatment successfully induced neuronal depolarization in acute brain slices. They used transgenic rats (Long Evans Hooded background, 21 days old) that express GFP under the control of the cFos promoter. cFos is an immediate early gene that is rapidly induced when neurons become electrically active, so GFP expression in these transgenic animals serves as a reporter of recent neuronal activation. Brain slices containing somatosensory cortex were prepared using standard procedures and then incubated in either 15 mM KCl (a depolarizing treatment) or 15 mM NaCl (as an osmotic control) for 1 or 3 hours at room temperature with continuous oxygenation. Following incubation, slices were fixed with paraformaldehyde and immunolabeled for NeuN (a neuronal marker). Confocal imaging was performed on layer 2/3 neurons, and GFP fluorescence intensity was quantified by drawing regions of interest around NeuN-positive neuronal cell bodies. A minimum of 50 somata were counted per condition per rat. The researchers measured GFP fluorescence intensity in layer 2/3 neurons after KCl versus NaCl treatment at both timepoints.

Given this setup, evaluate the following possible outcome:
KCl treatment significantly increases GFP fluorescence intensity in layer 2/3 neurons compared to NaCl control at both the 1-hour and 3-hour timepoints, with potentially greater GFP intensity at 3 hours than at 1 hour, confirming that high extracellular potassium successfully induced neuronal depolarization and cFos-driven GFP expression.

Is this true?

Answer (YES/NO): YES